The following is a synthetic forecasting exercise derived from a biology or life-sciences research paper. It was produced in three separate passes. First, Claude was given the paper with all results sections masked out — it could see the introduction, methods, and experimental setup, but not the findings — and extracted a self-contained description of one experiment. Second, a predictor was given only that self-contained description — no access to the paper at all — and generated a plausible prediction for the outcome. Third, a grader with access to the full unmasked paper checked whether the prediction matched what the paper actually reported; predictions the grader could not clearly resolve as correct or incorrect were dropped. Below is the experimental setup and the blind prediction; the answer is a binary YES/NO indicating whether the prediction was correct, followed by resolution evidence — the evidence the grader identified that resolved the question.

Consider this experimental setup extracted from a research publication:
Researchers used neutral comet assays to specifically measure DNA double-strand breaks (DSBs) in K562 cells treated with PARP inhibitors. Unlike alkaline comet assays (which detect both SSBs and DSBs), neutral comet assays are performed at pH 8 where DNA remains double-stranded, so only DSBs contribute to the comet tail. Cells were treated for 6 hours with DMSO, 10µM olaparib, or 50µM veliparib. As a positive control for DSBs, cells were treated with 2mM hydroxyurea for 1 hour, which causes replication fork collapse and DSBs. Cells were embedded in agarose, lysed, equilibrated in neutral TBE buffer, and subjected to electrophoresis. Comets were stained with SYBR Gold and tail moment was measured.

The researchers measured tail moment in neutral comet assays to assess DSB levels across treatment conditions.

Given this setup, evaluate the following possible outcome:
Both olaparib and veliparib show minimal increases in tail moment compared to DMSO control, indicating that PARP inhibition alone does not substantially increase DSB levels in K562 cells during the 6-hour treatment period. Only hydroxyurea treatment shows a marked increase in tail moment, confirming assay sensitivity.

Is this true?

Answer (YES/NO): NO